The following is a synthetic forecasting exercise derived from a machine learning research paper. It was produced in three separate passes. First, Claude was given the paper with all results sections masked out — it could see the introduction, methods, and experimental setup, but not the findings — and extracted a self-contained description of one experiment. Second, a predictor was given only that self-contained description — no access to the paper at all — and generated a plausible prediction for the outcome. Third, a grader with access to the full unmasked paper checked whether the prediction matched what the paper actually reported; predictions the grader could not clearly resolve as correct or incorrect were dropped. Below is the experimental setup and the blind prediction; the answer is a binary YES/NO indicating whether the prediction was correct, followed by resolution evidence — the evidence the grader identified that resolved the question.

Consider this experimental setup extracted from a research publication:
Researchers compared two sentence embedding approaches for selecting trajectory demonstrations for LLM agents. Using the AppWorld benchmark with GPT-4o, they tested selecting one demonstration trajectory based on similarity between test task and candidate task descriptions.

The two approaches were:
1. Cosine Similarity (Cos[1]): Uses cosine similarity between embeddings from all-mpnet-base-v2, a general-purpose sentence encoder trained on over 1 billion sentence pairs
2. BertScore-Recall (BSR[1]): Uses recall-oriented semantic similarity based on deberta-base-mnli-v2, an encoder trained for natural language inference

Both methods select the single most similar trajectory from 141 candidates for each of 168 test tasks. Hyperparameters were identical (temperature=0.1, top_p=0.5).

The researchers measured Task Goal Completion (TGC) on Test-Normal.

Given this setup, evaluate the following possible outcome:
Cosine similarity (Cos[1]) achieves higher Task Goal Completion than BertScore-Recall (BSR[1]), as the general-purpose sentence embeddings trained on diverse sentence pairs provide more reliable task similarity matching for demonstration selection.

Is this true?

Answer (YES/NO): YES